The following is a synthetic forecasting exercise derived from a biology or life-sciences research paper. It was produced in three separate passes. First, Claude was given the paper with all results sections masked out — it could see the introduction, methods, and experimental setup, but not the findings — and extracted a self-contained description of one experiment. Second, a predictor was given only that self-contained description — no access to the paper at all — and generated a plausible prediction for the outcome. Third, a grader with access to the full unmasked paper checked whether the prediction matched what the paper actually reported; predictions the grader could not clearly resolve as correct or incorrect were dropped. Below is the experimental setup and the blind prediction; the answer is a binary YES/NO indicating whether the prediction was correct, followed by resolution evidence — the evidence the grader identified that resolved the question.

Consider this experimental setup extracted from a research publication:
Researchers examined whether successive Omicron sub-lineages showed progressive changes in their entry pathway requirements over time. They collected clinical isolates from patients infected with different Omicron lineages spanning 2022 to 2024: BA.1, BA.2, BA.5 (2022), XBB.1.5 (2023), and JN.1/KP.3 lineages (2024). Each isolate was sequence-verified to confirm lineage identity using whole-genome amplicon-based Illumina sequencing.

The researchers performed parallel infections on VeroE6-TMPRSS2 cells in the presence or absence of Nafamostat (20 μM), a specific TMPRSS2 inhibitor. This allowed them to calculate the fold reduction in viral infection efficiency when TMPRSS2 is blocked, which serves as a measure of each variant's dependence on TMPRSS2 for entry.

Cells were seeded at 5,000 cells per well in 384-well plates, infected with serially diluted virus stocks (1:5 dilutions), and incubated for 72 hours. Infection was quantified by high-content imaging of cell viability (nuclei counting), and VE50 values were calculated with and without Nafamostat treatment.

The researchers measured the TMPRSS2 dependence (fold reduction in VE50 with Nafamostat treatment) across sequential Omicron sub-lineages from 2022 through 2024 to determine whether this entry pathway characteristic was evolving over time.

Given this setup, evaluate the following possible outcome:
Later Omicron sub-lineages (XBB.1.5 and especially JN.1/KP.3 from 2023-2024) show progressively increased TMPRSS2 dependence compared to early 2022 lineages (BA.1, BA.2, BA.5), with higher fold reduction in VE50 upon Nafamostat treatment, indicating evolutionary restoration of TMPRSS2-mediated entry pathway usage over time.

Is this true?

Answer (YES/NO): NO